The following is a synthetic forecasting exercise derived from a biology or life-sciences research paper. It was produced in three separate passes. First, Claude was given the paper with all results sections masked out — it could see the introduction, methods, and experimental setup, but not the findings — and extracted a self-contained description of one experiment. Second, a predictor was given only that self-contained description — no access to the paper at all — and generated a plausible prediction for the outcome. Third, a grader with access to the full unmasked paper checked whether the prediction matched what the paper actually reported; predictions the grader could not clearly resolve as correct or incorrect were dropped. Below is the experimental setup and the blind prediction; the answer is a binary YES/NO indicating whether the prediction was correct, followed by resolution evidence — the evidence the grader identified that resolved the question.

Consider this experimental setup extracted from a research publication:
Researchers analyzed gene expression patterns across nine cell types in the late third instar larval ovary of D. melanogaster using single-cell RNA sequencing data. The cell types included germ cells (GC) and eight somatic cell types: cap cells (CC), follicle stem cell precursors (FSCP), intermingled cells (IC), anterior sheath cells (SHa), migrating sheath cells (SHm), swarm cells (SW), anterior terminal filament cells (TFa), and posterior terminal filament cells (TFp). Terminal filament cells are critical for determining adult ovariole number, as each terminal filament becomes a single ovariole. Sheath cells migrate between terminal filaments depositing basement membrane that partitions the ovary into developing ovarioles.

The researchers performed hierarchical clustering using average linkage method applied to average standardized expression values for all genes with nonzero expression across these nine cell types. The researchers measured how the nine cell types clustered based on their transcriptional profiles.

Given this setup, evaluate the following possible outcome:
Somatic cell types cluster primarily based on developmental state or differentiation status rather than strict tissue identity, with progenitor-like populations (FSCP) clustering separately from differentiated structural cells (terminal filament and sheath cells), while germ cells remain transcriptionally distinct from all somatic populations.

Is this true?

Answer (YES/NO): NO